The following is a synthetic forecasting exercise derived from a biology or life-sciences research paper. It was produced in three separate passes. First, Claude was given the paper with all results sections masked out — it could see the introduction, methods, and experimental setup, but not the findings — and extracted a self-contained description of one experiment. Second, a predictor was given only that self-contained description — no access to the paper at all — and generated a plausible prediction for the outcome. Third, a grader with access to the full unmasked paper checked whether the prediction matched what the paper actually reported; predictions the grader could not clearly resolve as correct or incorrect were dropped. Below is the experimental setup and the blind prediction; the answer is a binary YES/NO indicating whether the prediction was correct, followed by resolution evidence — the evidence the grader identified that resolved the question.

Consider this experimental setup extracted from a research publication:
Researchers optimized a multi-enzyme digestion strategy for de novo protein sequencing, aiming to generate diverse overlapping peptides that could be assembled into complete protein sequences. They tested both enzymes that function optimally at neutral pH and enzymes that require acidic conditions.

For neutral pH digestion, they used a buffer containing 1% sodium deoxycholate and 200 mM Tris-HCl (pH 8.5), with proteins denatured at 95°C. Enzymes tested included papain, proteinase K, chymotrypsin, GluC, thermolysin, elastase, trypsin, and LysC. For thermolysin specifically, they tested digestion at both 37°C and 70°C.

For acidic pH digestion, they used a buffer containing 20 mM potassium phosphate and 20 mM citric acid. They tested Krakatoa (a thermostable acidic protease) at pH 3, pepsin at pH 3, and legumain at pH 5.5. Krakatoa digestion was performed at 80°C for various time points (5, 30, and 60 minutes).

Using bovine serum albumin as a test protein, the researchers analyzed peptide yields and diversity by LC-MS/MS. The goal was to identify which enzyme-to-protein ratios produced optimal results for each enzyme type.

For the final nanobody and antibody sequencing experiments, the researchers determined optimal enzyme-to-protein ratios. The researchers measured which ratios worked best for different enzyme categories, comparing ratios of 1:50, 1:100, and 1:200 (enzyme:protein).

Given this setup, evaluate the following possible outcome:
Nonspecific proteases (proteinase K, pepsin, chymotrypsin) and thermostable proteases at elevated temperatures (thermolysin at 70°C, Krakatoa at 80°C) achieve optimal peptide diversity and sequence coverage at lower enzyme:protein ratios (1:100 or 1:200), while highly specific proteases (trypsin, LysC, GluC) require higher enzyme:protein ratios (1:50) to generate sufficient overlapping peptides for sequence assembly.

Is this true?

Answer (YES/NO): NO